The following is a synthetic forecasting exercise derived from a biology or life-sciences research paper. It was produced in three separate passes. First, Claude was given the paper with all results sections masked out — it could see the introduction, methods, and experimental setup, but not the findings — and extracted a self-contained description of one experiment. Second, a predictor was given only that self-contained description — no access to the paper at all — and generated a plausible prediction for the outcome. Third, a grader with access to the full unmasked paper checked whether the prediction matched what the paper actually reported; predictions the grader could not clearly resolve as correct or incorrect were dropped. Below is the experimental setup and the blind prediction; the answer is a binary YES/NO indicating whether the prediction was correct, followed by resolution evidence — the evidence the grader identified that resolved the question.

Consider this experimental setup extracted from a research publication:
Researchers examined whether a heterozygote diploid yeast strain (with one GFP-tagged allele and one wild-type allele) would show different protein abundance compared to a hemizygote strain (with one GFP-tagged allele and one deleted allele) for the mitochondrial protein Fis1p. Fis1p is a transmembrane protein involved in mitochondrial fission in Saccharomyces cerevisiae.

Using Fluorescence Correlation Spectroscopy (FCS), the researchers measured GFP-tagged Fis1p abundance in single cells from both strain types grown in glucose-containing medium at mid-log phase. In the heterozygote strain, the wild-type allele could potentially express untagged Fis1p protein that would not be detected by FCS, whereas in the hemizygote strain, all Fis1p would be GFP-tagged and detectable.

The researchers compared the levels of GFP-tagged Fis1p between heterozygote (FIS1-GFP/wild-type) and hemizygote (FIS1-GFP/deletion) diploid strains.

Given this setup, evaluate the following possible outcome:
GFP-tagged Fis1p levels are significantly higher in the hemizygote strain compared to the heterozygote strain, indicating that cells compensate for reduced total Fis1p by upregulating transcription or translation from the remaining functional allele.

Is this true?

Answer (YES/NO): YES